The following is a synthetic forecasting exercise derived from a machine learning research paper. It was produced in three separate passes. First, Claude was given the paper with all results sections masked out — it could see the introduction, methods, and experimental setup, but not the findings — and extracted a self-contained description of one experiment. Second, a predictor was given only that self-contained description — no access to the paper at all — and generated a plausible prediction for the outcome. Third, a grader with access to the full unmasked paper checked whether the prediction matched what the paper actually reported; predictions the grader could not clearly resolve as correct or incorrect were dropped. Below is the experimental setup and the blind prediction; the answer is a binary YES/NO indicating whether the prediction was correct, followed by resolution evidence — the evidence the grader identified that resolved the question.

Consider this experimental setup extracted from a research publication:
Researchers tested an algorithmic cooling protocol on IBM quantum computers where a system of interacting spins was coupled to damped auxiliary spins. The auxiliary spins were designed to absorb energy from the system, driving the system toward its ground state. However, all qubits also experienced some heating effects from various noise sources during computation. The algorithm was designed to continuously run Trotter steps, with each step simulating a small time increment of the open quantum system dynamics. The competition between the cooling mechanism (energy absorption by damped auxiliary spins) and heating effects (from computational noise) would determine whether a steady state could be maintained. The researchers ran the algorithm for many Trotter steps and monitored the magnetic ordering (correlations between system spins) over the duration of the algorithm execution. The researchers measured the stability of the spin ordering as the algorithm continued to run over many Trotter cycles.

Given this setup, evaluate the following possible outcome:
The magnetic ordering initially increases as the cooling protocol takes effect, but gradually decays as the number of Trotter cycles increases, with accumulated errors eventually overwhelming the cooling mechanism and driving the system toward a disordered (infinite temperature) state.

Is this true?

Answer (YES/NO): NO